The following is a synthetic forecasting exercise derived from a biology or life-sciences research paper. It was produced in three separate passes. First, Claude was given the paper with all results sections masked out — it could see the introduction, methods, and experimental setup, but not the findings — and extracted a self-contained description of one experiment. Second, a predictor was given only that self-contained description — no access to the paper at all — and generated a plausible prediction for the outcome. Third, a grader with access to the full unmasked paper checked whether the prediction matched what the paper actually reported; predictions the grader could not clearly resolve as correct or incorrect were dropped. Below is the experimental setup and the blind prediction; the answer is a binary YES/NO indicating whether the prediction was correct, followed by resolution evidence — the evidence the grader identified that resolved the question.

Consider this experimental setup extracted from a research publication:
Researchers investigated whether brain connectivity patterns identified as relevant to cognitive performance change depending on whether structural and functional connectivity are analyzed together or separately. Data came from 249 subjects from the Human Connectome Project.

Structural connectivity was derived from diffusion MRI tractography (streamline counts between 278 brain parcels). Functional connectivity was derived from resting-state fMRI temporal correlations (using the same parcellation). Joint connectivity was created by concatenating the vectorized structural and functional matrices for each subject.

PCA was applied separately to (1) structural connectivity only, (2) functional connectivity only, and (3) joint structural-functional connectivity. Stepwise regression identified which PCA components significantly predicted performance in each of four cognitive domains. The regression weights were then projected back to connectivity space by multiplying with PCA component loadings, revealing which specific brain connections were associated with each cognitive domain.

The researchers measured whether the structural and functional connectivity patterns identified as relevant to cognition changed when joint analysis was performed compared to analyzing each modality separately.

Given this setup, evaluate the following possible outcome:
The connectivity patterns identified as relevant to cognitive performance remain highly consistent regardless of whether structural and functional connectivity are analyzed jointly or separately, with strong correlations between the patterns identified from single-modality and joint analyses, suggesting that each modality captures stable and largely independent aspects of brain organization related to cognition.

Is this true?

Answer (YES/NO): NO